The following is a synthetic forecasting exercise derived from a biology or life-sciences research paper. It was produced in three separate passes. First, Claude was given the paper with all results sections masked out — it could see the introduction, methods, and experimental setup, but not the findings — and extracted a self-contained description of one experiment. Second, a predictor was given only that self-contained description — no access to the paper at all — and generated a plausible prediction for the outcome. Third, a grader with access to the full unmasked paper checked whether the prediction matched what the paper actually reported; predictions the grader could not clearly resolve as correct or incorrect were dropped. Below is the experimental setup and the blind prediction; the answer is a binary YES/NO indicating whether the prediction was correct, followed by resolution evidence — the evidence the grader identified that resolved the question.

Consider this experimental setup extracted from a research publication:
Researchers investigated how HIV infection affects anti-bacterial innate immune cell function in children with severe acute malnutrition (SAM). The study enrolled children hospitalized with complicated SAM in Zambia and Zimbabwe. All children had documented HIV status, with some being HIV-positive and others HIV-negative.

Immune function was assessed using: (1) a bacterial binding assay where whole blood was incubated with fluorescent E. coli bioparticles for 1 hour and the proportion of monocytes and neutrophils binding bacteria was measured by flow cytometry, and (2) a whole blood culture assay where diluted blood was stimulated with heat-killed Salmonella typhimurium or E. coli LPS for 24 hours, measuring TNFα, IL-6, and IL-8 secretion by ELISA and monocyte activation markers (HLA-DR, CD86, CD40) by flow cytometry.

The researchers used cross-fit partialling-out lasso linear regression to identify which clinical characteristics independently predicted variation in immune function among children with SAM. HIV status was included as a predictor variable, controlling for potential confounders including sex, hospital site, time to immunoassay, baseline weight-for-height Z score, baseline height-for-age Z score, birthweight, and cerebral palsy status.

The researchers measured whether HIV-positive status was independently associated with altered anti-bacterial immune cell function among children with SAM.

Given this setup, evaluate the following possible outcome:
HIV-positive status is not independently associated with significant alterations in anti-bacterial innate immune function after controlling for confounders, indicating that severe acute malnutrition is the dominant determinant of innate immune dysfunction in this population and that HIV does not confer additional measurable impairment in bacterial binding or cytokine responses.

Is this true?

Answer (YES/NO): NO